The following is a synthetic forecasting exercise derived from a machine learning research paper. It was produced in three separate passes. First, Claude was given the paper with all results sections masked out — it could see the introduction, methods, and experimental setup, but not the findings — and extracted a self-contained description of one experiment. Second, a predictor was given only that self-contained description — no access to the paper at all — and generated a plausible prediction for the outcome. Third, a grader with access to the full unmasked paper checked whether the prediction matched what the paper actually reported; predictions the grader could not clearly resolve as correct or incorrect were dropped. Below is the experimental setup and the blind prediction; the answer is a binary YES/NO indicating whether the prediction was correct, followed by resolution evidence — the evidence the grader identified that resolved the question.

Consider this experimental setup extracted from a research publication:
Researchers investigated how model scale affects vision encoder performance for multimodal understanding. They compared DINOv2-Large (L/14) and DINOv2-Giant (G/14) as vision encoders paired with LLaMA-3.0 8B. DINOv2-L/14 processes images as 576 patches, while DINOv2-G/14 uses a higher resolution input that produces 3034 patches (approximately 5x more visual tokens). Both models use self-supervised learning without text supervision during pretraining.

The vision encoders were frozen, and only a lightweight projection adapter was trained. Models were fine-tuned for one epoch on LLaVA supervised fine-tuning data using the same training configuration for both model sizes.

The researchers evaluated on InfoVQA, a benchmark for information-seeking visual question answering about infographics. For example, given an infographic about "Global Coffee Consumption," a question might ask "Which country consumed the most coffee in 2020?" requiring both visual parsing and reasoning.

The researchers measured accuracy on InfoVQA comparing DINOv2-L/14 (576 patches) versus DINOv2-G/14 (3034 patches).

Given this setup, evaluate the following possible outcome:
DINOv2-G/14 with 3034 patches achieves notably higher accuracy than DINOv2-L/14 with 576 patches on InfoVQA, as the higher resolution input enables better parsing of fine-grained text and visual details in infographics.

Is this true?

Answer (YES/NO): NO